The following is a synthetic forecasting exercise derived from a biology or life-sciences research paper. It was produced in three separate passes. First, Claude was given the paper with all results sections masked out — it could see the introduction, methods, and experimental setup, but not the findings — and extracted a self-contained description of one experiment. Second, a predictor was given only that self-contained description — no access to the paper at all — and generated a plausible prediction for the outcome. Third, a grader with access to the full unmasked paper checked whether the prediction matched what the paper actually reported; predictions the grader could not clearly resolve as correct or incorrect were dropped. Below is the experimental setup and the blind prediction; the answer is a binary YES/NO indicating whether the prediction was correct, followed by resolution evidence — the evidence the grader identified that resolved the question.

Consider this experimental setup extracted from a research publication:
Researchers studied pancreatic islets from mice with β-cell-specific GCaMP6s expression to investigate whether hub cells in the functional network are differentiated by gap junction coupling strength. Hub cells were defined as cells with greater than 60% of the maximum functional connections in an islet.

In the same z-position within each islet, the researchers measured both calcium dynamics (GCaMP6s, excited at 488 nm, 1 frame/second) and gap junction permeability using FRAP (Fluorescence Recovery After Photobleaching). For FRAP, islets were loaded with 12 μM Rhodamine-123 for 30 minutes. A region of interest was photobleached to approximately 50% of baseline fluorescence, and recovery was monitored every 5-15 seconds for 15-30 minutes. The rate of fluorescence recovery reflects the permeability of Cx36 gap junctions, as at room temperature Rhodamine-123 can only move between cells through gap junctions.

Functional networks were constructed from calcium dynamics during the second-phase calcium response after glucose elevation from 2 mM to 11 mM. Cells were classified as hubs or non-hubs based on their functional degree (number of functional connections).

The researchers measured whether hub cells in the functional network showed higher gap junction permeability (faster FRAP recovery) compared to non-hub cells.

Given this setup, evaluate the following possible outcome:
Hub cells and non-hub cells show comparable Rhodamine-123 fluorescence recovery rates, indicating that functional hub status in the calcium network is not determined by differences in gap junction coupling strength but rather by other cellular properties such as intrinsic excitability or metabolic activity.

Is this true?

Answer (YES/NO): YES